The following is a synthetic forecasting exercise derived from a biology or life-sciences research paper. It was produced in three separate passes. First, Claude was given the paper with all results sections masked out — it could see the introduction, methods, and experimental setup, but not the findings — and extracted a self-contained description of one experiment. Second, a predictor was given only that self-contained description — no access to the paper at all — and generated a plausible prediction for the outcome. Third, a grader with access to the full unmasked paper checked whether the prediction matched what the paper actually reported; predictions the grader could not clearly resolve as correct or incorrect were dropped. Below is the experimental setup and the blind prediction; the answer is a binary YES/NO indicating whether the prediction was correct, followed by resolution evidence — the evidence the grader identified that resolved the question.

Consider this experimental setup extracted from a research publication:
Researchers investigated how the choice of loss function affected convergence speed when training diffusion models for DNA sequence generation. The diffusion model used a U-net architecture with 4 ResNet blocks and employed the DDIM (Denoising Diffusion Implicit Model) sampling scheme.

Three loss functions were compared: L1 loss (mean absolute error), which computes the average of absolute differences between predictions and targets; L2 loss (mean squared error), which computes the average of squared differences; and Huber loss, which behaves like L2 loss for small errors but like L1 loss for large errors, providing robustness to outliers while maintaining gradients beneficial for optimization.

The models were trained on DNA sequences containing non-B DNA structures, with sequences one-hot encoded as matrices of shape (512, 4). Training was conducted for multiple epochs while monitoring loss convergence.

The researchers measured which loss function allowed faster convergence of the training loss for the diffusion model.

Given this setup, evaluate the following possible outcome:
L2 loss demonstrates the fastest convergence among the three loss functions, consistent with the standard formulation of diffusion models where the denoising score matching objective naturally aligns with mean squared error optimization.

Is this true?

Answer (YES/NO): NO